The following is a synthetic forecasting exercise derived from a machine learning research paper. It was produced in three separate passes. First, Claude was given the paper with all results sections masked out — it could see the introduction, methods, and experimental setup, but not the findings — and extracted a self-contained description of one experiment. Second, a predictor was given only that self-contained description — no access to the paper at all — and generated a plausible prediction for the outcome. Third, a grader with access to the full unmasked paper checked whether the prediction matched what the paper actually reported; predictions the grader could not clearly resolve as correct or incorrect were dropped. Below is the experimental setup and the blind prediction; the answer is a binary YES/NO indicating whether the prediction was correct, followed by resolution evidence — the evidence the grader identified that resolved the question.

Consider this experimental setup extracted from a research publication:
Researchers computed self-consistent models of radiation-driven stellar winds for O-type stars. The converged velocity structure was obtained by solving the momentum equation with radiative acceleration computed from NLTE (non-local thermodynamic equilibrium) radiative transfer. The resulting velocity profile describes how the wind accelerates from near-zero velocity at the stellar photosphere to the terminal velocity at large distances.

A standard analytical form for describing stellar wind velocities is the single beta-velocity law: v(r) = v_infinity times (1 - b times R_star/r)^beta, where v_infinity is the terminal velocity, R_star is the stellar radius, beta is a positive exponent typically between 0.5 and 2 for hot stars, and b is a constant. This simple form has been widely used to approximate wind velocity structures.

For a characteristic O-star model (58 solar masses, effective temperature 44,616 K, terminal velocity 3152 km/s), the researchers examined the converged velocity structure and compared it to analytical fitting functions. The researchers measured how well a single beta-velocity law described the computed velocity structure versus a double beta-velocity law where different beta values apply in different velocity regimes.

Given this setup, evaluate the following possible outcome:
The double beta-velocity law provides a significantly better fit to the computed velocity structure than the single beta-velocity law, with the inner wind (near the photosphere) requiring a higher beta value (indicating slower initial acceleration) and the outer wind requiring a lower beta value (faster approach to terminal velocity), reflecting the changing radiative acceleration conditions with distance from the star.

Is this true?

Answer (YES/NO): NO